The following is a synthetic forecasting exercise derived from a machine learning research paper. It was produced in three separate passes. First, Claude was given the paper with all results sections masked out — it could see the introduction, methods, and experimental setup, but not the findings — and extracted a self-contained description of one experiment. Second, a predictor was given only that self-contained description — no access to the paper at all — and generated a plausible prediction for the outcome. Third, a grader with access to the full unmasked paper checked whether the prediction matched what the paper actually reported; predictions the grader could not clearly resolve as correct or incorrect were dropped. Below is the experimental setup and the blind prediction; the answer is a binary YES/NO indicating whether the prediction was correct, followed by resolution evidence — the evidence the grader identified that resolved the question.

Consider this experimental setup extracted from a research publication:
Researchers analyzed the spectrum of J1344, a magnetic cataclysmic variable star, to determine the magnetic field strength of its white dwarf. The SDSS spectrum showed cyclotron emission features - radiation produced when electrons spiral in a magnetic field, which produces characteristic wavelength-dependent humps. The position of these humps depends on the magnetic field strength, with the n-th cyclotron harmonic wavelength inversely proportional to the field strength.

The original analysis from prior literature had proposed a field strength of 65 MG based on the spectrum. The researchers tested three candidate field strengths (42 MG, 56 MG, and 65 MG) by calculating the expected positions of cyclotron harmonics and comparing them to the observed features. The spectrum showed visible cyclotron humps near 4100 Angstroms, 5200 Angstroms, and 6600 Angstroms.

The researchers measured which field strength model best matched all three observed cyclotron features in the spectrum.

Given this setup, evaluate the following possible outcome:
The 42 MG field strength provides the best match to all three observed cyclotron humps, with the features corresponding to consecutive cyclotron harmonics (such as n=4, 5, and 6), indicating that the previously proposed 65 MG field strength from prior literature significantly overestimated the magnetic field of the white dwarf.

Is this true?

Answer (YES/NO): NO